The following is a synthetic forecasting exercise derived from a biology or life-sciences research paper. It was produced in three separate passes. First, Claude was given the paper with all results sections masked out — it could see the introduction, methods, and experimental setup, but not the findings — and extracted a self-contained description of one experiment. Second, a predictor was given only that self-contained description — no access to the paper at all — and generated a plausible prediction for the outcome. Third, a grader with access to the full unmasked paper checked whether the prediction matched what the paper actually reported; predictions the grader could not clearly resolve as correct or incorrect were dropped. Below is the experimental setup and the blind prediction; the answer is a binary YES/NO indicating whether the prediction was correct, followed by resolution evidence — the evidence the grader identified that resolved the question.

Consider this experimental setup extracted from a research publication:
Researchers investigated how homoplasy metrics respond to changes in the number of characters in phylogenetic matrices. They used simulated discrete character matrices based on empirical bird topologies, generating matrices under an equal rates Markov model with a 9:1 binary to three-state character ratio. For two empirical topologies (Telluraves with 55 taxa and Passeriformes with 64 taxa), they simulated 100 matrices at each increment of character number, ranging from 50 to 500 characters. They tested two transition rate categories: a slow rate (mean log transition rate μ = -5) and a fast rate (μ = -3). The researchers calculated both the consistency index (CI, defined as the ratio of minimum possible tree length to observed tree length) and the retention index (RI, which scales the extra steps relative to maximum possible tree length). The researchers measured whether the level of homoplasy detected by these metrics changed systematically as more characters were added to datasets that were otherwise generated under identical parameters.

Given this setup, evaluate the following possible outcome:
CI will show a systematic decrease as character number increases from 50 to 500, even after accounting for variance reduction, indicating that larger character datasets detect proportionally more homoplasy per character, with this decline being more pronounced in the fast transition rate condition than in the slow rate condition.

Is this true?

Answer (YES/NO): NO